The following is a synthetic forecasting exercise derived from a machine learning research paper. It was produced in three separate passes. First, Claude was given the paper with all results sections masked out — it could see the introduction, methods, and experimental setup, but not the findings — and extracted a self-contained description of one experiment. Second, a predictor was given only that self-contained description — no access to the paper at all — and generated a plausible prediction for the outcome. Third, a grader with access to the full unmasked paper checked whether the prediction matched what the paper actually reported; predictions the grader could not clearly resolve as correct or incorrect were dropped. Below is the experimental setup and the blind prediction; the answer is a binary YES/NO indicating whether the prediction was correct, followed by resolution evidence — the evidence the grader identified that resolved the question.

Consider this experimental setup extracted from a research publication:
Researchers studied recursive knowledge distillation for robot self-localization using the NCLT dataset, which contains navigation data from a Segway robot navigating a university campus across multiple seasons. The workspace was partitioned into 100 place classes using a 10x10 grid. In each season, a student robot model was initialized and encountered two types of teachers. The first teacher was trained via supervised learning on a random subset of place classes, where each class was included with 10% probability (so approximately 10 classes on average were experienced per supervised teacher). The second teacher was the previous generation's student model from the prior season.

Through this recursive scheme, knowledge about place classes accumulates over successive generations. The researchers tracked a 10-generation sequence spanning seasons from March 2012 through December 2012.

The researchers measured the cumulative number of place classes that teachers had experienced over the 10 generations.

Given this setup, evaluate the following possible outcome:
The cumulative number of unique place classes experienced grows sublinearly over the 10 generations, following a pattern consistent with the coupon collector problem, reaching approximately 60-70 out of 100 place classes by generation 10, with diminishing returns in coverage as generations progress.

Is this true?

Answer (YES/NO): NO